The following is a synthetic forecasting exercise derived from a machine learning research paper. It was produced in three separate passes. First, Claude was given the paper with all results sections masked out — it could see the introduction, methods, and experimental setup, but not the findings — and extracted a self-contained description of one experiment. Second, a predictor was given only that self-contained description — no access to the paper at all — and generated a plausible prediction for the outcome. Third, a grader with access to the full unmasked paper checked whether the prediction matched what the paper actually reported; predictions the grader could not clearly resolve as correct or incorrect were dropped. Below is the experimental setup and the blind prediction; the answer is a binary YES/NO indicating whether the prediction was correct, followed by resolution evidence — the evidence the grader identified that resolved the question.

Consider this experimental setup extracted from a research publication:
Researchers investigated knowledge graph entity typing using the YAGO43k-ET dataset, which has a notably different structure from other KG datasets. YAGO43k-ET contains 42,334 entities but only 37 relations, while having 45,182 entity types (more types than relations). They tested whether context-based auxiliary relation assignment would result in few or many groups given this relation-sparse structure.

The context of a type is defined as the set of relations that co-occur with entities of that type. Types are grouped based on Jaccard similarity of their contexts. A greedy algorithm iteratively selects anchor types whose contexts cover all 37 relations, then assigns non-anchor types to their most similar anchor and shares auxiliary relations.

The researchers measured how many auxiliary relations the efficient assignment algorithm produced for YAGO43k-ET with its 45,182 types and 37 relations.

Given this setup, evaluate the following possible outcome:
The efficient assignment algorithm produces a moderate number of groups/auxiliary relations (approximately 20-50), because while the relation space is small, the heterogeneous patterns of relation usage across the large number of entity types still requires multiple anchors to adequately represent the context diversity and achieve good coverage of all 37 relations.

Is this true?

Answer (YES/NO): NO